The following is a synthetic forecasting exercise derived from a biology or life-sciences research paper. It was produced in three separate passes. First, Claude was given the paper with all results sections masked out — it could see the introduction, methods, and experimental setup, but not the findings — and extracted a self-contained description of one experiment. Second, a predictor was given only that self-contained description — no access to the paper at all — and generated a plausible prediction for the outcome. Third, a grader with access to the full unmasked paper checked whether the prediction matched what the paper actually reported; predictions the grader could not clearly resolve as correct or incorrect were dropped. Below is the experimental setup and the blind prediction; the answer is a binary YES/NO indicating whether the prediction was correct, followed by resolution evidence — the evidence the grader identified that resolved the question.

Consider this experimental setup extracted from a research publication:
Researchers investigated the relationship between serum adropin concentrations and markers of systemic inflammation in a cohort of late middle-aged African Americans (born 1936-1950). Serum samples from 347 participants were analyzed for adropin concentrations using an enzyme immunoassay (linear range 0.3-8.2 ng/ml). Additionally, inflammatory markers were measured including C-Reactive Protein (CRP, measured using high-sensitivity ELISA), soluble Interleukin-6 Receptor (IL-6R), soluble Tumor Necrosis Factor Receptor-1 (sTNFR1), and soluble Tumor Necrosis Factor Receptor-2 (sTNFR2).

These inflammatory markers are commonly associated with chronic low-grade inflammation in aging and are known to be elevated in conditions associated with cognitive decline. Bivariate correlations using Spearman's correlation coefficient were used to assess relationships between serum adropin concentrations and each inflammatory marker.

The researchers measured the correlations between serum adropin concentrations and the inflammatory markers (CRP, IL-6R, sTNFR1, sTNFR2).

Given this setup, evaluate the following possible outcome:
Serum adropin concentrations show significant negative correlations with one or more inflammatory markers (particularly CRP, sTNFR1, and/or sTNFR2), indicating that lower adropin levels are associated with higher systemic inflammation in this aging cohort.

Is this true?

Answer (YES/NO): NO